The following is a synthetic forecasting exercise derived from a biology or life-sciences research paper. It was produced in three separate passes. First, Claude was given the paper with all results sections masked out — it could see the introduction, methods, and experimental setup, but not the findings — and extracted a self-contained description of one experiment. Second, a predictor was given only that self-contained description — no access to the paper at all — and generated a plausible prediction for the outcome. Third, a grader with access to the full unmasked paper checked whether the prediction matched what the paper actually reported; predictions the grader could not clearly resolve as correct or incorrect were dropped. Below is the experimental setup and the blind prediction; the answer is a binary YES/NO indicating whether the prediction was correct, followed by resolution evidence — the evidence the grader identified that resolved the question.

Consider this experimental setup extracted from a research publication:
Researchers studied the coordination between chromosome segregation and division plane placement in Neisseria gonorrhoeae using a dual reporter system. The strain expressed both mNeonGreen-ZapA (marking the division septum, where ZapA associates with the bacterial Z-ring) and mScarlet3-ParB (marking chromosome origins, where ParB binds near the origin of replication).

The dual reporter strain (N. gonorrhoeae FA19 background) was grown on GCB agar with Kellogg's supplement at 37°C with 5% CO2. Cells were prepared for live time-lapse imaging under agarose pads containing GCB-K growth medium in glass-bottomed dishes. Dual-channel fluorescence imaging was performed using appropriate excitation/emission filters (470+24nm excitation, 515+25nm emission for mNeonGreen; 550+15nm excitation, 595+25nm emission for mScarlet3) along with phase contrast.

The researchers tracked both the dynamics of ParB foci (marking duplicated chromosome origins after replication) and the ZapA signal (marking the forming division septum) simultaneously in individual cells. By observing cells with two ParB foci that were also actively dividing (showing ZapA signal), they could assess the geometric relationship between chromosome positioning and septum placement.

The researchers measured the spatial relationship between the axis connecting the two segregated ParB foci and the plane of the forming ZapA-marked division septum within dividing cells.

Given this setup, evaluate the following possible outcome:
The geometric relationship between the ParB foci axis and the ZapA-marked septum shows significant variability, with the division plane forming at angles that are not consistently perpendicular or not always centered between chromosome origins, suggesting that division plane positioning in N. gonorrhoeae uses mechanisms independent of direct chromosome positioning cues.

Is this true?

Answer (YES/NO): NO